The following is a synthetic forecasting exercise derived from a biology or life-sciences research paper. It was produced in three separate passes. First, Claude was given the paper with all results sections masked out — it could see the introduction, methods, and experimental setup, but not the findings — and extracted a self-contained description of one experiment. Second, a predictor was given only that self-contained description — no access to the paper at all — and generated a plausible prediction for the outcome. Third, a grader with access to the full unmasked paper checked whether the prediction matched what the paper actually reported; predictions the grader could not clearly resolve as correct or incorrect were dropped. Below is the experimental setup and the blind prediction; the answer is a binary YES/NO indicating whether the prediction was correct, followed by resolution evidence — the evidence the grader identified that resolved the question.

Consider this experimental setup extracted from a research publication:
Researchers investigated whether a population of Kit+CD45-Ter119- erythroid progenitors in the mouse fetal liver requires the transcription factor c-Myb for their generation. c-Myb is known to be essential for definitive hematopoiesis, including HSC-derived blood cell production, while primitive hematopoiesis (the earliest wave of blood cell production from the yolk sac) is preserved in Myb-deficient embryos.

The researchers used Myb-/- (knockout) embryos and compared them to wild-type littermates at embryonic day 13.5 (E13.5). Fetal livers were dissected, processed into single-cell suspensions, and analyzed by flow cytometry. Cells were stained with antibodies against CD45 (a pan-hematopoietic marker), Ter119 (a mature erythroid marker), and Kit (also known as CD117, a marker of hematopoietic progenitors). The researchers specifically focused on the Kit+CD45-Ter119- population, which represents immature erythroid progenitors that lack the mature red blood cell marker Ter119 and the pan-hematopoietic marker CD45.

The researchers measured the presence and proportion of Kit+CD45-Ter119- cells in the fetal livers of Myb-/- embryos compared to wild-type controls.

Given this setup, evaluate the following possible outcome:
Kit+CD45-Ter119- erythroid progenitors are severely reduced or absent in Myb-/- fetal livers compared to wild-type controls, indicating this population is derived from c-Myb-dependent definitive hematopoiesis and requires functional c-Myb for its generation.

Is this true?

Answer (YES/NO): YES